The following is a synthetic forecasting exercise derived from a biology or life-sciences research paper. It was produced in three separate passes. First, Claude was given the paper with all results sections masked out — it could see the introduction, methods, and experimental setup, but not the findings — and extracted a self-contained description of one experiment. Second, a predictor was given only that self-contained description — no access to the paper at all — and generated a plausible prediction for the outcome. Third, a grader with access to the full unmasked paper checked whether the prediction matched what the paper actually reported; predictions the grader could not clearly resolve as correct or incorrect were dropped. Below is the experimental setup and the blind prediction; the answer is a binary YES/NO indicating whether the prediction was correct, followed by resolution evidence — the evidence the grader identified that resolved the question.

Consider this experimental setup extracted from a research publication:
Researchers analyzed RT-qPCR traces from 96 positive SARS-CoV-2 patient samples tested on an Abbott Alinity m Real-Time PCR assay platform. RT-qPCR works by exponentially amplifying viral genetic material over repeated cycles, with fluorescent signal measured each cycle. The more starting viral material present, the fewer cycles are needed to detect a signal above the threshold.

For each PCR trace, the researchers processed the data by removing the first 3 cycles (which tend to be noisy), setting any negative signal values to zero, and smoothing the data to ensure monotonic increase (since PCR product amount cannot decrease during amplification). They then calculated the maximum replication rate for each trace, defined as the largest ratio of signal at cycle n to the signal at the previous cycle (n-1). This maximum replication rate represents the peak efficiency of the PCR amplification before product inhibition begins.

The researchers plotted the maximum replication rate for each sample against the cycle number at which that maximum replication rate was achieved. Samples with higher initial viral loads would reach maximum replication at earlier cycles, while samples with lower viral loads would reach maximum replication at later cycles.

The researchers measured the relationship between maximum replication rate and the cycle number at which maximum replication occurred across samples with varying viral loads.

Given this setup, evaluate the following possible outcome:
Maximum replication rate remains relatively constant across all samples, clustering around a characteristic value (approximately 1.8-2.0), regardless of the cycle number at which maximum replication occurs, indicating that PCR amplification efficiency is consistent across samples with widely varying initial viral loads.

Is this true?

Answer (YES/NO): NO